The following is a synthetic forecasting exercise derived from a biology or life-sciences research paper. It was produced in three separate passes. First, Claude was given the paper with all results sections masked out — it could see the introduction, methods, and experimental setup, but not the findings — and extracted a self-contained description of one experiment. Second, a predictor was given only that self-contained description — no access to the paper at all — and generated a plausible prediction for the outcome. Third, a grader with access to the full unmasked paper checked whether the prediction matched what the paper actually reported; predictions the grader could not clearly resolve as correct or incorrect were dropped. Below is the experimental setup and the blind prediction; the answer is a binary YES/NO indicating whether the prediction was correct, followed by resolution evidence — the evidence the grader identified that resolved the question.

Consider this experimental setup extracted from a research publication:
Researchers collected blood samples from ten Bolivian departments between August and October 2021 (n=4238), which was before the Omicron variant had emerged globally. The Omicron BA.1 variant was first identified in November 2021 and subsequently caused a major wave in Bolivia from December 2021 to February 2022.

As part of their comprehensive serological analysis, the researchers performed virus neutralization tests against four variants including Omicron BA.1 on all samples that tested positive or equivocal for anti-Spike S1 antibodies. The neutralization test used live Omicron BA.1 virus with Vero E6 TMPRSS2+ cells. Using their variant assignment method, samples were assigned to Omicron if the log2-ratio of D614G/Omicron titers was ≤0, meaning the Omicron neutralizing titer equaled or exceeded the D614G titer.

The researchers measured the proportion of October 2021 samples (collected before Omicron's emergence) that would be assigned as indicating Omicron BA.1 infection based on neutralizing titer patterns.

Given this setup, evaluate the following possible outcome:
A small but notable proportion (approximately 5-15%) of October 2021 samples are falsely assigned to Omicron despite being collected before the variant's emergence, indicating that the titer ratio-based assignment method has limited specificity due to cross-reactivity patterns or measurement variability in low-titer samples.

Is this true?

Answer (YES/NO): NO